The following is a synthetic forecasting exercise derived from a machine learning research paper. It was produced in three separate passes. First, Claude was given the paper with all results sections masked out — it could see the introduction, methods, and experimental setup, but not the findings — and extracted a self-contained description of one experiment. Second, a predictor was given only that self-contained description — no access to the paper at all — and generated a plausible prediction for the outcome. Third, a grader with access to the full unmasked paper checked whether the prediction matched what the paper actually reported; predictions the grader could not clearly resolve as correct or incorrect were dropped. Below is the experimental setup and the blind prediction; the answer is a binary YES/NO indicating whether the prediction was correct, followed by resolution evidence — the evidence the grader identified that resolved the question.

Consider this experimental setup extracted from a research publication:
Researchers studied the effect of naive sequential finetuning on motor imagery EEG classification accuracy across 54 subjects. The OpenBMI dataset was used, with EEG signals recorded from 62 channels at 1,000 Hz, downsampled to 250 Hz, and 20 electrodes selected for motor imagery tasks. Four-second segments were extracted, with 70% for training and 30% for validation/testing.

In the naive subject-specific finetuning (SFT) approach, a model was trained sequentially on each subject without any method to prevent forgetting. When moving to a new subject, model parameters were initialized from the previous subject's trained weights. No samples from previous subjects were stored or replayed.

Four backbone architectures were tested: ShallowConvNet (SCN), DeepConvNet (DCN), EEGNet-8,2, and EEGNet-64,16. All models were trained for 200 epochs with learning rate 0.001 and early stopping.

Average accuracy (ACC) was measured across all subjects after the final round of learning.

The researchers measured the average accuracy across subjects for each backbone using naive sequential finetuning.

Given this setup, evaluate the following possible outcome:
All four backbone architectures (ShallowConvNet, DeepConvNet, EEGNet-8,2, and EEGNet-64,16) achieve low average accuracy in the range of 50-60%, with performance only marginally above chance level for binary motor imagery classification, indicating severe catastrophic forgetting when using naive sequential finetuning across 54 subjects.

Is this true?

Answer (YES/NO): YES